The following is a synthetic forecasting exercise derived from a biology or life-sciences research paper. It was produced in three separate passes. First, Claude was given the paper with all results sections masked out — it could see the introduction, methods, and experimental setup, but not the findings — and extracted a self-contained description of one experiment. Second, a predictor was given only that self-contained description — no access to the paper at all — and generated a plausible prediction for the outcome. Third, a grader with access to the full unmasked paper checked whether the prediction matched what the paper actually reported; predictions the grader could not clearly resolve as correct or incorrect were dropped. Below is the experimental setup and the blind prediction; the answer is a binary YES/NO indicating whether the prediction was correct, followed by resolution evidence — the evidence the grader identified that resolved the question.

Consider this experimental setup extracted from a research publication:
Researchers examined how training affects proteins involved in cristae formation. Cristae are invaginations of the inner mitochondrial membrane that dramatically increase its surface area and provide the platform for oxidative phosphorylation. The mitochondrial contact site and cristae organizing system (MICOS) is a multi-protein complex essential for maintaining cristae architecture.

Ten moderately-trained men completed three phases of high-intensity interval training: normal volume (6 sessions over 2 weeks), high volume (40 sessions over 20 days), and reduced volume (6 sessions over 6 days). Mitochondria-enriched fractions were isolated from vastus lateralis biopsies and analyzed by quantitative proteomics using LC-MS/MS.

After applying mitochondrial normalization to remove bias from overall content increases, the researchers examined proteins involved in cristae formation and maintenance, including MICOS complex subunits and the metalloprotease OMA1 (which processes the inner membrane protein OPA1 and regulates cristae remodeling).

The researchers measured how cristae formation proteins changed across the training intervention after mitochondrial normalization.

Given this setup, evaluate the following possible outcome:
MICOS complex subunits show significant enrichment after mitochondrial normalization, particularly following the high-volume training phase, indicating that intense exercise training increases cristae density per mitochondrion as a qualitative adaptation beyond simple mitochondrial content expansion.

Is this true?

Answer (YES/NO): NO